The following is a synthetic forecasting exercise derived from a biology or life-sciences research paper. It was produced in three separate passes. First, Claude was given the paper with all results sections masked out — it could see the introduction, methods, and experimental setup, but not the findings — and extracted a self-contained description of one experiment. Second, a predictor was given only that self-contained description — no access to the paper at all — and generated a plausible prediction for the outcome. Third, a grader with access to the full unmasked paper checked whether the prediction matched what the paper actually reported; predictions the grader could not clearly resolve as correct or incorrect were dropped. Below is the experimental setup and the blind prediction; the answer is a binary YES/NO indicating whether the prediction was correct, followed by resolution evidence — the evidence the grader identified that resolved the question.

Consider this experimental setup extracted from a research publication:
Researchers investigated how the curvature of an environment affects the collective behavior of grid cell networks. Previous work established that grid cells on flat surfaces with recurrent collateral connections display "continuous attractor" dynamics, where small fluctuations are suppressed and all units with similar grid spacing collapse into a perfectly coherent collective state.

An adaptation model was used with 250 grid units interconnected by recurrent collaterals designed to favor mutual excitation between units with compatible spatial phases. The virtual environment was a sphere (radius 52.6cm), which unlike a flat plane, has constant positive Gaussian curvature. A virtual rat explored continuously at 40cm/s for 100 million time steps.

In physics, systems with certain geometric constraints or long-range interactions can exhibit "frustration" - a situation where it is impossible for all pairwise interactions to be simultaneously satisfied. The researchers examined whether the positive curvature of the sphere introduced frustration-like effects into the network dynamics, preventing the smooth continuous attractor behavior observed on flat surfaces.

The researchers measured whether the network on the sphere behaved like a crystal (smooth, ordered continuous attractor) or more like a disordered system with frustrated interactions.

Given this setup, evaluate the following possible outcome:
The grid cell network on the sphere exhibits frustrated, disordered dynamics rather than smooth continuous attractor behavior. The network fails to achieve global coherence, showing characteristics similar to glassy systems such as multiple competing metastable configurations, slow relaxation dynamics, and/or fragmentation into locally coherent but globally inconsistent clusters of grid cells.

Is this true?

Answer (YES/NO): YES